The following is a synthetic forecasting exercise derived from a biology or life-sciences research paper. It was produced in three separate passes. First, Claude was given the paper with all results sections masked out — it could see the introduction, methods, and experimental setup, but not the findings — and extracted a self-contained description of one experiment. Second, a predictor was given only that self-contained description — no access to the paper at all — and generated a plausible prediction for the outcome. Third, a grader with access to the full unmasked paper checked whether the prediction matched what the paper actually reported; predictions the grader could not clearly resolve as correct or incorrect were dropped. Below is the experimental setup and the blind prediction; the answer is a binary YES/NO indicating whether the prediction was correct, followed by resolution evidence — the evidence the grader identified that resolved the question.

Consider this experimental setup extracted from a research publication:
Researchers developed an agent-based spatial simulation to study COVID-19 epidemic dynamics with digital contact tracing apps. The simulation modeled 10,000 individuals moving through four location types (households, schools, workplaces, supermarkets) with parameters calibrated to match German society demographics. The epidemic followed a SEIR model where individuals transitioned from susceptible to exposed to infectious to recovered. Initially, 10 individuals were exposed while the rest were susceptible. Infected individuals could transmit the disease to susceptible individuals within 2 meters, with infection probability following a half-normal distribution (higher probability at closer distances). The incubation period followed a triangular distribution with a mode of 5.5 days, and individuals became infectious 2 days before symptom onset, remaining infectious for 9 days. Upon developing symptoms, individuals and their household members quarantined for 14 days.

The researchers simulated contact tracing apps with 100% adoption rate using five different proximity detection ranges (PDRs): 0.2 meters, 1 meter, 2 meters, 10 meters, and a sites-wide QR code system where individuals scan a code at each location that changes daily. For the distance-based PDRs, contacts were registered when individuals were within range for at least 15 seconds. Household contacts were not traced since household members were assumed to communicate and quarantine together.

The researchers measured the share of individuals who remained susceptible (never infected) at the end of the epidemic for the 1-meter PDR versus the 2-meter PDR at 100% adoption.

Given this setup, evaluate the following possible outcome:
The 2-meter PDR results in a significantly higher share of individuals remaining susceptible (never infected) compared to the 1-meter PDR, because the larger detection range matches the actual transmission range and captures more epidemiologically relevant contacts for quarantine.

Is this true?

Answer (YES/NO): YES